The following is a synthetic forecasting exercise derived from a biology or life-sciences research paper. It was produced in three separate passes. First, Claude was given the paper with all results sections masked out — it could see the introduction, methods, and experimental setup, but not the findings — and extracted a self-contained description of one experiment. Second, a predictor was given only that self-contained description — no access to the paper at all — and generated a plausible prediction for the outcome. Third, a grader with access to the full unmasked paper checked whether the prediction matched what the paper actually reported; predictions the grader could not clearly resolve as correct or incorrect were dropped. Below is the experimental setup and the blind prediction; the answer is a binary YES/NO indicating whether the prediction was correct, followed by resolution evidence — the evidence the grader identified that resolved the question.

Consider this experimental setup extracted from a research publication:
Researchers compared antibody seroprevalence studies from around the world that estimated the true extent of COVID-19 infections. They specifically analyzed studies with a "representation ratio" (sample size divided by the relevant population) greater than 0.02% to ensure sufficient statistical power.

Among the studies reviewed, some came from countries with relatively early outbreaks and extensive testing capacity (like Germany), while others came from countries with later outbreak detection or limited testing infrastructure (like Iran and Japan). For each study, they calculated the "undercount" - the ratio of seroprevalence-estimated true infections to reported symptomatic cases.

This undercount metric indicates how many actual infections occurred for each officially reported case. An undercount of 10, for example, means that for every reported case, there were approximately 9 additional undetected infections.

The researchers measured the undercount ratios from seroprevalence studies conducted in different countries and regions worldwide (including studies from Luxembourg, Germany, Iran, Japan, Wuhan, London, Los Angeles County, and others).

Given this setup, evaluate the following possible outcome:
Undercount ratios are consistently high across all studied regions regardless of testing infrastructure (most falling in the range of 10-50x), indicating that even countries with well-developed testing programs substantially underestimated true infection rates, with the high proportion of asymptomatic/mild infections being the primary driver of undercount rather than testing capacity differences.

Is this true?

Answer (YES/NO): NO